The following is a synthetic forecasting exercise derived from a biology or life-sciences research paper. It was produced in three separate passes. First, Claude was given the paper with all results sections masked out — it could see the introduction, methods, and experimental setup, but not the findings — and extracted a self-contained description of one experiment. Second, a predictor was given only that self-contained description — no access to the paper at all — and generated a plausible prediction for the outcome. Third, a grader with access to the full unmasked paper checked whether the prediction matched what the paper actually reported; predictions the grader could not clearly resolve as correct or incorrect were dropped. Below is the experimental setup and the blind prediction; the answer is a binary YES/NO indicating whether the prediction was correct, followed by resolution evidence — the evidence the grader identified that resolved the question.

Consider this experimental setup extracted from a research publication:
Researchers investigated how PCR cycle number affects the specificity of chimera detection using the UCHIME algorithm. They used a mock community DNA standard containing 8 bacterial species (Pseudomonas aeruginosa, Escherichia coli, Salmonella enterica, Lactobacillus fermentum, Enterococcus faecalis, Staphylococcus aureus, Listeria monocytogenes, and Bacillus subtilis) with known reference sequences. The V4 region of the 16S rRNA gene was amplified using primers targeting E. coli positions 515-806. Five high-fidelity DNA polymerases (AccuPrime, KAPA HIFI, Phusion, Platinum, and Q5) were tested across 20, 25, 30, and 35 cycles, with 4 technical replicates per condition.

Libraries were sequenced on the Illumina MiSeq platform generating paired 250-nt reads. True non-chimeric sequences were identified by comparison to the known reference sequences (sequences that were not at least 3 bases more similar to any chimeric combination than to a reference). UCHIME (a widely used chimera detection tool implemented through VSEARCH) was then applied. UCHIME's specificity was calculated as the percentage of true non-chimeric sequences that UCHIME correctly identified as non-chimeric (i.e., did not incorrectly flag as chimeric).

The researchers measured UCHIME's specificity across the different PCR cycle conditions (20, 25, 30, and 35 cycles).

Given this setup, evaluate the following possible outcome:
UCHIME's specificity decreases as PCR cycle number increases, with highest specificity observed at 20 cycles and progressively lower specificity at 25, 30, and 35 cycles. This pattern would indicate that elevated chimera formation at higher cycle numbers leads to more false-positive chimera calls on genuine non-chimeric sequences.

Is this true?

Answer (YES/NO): NO